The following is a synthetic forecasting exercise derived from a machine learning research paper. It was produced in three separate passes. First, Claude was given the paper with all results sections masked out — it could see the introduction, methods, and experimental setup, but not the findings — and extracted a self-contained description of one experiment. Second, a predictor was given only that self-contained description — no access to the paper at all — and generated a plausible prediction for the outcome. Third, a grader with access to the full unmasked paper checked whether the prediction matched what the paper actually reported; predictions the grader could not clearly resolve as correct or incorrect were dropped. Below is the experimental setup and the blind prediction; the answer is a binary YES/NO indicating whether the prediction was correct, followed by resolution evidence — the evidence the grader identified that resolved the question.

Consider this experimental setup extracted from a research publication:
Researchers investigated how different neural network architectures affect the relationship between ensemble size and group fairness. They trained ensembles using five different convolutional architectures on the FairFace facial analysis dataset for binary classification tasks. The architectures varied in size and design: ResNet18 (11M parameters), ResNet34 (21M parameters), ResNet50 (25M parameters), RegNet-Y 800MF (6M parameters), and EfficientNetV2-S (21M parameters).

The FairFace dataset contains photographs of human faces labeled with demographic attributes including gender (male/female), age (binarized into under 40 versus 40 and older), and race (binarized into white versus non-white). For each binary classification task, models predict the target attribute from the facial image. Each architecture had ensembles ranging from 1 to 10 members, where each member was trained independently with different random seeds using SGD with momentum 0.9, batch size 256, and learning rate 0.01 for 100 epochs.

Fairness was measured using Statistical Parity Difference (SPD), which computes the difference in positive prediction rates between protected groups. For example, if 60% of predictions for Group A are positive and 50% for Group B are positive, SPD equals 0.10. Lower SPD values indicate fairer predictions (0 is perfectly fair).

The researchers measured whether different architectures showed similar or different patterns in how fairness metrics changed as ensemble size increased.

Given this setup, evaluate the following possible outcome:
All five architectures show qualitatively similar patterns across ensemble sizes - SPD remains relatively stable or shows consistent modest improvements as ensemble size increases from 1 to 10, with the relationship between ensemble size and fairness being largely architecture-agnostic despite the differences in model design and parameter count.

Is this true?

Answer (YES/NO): NO